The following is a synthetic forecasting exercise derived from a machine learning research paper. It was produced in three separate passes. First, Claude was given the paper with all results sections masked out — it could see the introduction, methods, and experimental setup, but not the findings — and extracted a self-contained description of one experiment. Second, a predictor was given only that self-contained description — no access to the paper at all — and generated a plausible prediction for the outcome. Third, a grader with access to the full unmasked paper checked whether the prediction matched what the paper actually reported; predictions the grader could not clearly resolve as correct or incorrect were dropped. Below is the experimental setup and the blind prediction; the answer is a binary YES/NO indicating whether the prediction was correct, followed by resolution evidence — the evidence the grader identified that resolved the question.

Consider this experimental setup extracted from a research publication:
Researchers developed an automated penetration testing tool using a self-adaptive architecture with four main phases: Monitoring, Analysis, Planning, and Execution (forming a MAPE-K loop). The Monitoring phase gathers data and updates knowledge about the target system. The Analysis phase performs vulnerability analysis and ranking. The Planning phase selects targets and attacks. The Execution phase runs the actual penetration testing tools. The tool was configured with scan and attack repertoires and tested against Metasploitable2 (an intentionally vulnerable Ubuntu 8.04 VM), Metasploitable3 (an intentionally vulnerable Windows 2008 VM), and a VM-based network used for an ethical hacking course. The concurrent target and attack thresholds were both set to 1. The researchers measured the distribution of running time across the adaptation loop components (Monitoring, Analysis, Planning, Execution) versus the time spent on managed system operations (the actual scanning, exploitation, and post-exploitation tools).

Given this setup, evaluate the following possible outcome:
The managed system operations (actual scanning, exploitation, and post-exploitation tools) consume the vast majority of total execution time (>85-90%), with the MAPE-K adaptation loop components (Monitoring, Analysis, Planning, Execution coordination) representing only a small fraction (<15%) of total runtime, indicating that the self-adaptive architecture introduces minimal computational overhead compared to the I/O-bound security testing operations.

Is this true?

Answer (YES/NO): YES